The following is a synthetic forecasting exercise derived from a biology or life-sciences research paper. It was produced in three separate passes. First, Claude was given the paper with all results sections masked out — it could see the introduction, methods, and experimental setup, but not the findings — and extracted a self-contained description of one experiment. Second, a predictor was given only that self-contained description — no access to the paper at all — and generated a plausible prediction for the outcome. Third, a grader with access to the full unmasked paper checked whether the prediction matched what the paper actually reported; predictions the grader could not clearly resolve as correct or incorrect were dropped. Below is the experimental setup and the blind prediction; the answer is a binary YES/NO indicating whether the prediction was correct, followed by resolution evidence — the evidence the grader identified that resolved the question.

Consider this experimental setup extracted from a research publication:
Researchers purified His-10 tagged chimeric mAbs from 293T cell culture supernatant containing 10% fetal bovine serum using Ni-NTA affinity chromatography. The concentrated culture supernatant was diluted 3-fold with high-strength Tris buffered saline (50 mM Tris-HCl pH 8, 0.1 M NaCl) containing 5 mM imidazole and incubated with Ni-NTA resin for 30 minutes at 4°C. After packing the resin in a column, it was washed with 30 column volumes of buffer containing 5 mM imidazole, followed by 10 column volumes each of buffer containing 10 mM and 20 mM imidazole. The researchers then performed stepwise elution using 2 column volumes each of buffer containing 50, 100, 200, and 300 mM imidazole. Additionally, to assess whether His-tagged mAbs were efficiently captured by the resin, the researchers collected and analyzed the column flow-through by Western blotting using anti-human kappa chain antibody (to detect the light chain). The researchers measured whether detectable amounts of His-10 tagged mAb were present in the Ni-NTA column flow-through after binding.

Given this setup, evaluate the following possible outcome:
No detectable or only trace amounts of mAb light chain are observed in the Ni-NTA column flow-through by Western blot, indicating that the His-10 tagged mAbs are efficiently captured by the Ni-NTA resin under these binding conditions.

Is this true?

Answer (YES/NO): YES